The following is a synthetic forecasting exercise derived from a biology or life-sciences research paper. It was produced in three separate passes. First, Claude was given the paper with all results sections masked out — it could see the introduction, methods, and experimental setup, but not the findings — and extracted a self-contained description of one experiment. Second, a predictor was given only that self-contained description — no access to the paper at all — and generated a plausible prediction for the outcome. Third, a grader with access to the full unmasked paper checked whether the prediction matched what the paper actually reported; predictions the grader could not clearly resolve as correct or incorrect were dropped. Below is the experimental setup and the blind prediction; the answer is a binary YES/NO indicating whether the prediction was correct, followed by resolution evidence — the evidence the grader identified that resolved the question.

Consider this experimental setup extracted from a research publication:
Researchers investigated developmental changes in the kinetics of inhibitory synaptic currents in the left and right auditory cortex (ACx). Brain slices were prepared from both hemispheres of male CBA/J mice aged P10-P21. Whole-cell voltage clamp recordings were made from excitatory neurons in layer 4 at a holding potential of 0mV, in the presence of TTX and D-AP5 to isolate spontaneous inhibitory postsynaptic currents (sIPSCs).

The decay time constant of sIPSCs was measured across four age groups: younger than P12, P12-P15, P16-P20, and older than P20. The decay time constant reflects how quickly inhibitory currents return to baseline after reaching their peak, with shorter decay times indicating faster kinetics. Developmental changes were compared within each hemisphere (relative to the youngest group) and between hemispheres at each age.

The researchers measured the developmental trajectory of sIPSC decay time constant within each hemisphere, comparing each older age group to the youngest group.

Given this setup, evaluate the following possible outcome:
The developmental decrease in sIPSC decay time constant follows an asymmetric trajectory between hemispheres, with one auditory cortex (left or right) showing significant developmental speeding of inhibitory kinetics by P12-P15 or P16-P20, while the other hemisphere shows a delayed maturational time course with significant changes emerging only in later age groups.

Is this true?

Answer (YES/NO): YES